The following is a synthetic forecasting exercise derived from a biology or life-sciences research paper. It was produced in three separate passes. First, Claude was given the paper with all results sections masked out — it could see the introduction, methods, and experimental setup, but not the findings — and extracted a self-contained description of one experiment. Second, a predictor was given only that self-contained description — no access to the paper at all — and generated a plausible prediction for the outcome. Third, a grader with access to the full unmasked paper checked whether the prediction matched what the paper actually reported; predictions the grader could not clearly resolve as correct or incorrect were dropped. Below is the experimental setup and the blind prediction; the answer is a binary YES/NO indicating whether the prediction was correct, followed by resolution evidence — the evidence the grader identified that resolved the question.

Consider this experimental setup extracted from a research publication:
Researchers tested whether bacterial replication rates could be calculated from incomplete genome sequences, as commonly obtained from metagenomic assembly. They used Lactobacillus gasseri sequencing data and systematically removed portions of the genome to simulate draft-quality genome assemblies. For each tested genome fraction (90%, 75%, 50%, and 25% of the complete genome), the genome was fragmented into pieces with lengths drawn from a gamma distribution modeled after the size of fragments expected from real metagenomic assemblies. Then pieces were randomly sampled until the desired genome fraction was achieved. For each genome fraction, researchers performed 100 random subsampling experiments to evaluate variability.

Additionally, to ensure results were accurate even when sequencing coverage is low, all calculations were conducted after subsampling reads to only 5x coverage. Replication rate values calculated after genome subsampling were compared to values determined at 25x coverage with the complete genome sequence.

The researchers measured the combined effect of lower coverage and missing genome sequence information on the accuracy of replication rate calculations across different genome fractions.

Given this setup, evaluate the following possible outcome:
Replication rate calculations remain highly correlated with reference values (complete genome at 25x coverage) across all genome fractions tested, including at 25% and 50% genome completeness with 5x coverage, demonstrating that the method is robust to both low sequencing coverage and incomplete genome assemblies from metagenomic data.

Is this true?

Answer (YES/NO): NO